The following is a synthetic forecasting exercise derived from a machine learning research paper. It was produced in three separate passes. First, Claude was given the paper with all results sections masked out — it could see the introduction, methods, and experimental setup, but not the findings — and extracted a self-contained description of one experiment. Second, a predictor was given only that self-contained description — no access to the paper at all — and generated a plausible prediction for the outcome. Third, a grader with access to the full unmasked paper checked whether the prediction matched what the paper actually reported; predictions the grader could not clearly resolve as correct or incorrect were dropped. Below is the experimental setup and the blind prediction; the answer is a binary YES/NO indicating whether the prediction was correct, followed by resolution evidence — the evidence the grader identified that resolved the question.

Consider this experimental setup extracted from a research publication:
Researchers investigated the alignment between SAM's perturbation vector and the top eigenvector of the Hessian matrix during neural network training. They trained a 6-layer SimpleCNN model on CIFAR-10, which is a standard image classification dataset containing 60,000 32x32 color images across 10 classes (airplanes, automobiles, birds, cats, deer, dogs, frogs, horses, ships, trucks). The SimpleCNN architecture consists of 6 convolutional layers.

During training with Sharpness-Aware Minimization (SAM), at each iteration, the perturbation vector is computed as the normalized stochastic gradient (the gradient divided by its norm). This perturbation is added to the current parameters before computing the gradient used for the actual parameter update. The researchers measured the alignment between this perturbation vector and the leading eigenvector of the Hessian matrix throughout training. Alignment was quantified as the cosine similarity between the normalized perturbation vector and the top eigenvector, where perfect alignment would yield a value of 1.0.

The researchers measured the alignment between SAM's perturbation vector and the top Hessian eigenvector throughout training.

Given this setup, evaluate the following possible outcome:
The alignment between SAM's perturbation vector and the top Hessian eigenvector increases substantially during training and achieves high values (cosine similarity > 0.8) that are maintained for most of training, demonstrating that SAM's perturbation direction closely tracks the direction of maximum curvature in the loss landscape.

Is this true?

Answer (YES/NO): NO